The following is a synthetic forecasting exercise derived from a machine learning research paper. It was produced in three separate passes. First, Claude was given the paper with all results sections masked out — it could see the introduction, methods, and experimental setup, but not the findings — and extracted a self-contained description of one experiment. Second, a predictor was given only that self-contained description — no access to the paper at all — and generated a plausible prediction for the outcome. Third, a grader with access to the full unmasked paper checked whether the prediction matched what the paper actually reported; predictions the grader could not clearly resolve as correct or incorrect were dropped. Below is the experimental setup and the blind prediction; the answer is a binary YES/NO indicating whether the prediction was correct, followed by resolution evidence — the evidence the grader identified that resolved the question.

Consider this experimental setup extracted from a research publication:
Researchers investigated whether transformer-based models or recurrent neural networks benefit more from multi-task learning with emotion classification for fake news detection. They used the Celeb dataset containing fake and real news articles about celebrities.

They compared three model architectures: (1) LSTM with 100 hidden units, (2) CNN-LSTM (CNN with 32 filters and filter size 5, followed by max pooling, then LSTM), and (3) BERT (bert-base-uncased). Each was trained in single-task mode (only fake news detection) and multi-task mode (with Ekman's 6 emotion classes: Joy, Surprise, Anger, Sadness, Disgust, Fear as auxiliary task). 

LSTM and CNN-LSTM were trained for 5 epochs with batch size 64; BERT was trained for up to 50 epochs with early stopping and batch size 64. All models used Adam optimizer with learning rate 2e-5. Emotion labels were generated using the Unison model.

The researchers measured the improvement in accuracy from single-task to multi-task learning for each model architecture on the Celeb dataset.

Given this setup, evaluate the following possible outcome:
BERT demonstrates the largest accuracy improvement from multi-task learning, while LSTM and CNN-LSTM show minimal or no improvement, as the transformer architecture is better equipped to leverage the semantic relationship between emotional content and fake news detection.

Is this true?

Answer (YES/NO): NO